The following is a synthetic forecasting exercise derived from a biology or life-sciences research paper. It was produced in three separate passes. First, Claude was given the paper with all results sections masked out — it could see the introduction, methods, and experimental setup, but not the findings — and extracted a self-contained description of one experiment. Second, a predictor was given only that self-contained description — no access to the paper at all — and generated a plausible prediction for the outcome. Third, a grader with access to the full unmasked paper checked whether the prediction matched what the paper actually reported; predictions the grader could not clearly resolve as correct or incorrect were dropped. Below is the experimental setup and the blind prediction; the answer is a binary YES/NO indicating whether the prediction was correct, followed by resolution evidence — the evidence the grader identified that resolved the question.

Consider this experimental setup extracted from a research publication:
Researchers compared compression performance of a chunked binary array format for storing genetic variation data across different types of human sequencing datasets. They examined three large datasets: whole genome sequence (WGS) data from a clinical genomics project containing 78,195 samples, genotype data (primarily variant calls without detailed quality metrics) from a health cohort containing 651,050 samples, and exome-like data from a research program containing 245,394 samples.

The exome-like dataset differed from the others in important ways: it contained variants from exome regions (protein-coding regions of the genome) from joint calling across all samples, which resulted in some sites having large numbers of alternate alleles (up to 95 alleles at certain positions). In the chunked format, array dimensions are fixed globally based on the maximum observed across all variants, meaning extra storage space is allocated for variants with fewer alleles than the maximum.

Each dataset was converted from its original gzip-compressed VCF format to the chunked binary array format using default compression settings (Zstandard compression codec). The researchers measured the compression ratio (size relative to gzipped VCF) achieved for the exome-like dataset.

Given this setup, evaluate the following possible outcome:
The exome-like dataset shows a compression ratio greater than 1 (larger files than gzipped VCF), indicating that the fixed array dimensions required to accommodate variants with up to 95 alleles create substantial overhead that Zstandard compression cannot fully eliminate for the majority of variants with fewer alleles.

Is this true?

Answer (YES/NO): NO